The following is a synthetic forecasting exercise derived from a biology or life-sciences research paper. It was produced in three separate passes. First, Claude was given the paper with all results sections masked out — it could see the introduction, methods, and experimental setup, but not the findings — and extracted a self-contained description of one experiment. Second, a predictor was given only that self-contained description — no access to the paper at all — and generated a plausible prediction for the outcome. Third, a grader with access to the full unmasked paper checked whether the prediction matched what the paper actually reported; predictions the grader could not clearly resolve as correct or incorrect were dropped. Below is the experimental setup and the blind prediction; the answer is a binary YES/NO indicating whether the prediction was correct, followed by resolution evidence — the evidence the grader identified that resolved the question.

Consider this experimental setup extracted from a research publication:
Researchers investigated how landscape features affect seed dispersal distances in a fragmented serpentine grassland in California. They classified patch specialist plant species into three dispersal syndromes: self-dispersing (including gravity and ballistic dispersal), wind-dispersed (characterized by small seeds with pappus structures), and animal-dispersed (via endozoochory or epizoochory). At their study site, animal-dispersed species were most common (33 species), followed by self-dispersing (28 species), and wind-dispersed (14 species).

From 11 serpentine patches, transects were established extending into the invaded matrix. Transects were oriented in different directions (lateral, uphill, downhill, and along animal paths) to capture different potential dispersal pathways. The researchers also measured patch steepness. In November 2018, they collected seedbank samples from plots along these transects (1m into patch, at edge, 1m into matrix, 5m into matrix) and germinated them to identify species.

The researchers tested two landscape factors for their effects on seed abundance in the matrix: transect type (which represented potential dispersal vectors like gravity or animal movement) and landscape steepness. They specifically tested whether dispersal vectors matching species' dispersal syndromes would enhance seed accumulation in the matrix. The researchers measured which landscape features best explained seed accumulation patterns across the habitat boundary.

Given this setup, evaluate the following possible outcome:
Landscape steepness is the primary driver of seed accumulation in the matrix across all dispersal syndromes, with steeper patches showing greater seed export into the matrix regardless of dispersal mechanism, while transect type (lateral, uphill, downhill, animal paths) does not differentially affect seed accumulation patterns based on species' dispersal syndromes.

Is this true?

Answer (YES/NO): YES